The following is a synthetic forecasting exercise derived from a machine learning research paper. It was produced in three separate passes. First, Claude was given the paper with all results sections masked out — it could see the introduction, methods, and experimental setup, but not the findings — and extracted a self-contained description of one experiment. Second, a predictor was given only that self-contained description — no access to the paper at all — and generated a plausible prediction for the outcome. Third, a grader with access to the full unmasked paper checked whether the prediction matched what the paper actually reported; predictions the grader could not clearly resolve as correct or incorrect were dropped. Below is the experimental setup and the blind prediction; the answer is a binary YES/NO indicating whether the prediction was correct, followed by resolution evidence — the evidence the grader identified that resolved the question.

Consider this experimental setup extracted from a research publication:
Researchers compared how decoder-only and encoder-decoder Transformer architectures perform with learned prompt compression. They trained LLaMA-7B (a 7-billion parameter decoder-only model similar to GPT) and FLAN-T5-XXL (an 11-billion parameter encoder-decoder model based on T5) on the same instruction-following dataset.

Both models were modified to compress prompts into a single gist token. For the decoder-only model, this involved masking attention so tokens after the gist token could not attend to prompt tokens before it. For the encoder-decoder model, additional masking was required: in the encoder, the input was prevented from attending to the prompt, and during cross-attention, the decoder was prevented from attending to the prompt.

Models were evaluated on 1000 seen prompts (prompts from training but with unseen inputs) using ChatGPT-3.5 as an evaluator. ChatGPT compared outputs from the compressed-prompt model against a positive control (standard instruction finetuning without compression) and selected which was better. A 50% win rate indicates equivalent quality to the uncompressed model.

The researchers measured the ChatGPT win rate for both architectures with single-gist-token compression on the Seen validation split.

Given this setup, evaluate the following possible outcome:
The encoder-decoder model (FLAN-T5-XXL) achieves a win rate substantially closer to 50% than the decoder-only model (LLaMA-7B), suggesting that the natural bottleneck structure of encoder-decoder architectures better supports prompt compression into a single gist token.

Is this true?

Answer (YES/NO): NO